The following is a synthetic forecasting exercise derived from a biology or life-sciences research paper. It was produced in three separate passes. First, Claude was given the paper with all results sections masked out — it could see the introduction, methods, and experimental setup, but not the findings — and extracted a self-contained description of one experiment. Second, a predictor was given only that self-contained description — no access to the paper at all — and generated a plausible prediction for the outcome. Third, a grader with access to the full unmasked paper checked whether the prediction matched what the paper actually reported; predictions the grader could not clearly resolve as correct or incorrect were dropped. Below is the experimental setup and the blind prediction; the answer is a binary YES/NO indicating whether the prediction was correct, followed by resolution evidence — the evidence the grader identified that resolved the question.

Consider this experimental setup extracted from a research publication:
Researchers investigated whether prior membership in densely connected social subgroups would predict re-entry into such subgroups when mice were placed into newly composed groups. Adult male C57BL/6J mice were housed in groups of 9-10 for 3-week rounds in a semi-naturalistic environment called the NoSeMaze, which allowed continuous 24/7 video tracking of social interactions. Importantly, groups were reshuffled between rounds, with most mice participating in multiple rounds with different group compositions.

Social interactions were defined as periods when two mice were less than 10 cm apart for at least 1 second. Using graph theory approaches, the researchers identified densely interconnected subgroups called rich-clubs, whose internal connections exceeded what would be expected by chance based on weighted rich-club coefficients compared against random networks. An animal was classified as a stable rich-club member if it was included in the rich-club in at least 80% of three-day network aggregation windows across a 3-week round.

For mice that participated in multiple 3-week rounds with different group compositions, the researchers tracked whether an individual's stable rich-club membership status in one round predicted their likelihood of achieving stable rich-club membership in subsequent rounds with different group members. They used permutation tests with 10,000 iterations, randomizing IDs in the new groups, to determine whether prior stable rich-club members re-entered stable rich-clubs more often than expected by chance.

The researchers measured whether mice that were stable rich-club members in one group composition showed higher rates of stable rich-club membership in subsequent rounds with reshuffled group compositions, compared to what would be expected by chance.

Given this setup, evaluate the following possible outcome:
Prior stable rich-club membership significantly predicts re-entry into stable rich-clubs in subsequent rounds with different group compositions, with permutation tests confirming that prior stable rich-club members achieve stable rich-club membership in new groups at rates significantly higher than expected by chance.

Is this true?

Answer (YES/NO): NO